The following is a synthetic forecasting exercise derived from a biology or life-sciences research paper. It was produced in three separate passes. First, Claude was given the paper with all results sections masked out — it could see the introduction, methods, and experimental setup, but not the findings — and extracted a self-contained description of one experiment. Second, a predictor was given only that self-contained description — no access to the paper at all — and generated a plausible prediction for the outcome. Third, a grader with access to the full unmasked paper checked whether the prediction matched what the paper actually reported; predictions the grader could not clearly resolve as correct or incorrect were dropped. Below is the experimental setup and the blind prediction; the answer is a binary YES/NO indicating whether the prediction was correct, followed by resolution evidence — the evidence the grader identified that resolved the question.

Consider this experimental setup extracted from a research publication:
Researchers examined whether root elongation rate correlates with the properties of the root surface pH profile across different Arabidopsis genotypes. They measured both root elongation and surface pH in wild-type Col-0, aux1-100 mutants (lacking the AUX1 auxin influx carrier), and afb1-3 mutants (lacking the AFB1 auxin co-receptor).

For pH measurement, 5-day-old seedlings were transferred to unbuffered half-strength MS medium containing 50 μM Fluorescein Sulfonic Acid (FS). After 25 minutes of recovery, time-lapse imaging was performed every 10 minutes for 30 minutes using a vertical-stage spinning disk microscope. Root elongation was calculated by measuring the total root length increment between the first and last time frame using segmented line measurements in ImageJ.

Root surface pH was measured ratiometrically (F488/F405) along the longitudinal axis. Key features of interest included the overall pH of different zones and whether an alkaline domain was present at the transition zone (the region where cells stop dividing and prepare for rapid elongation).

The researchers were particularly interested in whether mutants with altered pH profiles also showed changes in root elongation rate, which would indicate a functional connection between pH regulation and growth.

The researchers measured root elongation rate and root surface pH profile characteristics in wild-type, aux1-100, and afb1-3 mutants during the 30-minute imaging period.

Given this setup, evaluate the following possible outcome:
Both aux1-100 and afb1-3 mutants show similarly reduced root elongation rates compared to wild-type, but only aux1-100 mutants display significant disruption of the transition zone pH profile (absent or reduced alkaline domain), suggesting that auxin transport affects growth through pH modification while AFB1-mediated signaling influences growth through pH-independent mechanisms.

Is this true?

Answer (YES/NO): NO